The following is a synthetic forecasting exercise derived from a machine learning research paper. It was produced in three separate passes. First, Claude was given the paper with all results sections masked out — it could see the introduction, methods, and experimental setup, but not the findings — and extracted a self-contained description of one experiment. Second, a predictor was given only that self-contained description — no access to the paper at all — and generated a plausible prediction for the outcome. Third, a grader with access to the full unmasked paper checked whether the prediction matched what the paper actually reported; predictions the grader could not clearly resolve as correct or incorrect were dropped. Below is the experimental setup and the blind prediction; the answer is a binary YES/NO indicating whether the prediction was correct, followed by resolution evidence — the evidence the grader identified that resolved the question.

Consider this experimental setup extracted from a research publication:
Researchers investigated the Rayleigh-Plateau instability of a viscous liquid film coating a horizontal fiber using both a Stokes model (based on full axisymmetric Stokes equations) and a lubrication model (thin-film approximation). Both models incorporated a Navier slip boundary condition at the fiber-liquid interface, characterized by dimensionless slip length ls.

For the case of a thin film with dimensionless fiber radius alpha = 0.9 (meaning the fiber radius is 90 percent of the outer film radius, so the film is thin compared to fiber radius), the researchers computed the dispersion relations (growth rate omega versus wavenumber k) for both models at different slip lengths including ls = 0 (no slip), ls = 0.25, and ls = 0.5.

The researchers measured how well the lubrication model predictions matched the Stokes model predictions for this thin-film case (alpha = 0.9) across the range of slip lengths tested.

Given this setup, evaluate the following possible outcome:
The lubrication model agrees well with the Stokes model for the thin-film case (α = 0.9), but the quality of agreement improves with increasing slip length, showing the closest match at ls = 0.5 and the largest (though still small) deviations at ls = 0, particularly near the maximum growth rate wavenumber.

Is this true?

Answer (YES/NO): NO